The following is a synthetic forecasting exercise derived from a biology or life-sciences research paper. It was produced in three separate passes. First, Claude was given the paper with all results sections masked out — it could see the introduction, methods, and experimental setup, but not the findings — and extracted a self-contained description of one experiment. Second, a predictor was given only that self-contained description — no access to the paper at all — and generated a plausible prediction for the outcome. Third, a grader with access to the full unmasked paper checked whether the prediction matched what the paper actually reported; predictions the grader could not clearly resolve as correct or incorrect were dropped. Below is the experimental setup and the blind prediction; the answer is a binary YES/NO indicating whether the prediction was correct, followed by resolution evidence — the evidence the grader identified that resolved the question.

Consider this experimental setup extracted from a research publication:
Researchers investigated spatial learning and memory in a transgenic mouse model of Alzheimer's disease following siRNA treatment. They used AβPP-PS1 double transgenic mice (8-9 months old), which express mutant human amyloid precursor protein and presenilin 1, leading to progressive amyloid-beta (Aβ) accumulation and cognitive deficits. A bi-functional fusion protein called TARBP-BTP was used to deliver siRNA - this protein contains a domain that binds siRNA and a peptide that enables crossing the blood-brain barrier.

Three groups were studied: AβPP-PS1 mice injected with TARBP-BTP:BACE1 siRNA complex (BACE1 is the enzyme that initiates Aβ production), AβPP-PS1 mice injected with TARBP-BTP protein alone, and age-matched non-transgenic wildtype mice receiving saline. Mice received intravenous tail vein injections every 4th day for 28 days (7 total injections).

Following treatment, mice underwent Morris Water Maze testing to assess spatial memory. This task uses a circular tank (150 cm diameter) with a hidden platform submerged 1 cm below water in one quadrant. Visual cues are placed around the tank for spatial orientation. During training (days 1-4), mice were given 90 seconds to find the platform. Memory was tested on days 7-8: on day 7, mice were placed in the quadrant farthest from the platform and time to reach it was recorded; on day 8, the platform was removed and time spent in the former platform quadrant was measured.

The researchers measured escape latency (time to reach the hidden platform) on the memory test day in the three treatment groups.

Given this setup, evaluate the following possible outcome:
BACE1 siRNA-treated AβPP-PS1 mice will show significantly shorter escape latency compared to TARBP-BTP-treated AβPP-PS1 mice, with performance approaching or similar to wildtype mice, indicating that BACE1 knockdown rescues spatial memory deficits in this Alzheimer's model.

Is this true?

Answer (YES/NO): NO